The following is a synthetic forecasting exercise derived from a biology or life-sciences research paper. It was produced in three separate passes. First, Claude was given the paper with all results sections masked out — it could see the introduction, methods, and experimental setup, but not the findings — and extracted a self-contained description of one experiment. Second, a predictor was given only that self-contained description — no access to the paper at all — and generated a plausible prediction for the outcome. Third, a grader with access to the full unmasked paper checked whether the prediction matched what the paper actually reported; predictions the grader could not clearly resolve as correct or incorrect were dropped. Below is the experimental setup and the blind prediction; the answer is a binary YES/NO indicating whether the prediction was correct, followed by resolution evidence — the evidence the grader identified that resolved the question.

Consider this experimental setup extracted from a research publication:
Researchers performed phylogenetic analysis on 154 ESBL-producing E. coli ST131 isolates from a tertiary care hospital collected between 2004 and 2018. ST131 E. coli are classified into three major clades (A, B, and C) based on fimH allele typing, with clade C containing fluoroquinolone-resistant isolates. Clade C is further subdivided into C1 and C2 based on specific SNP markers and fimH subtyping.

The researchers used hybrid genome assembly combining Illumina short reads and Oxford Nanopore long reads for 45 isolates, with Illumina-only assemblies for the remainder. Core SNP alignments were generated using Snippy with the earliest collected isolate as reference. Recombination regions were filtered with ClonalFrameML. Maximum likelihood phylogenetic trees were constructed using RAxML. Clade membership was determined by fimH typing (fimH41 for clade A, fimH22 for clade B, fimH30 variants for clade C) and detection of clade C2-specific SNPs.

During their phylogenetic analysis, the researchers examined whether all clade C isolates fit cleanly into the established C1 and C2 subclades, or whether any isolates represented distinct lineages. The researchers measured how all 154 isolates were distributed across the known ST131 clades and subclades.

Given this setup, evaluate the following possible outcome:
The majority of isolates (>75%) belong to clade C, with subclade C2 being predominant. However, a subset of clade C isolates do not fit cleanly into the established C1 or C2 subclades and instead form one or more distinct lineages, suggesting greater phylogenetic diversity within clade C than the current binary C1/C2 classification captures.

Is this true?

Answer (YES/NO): NO